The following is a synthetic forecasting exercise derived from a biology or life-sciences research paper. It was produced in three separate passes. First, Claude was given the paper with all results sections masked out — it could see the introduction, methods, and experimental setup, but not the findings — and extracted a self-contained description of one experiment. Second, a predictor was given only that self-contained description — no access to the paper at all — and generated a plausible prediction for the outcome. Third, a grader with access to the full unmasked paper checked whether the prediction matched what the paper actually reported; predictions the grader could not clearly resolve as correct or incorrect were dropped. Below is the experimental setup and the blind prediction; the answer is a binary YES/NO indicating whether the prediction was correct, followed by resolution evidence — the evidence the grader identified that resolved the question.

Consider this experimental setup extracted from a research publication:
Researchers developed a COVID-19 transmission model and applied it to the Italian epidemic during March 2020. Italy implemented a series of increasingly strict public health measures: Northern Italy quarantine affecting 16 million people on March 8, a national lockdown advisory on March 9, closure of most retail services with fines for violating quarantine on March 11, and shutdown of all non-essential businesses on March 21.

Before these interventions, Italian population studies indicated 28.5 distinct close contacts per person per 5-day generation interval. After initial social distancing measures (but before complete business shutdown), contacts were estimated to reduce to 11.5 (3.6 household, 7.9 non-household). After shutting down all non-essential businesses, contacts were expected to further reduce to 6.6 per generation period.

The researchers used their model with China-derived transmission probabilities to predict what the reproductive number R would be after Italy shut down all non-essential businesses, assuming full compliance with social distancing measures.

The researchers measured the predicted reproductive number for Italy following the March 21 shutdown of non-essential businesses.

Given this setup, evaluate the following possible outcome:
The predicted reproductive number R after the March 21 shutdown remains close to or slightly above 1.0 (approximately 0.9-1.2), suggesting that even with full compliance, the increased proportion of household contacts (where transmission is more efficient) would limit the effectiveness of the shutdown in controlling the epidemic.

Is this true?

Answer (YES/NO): YES